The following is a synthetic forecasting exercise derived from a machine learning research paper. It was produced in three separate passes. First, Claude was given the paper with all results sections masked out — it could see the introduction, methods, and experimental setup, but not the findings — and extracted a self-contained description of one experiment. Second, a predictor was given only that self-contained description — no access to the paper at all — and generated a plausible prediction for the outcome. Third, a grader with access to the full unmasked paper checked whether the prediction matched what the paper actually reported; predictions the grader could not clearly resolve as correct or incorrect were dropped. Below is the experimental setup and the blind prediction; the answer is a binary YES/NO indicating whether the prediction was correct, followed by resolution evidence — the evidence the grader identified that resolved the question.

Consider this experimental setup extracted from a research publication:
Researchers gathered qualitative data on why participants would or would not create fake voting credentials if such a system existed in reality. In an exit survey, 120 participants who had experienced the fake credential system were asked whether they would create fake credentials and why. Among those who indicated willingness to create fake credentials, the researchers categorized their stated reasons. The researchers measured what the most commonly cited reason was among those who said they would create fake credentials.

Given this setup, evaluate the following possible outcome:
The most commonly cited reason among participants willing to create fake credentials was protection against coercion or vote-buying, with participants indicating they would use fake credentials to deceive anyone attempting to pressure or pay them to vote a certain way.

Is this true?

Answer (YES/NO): YES